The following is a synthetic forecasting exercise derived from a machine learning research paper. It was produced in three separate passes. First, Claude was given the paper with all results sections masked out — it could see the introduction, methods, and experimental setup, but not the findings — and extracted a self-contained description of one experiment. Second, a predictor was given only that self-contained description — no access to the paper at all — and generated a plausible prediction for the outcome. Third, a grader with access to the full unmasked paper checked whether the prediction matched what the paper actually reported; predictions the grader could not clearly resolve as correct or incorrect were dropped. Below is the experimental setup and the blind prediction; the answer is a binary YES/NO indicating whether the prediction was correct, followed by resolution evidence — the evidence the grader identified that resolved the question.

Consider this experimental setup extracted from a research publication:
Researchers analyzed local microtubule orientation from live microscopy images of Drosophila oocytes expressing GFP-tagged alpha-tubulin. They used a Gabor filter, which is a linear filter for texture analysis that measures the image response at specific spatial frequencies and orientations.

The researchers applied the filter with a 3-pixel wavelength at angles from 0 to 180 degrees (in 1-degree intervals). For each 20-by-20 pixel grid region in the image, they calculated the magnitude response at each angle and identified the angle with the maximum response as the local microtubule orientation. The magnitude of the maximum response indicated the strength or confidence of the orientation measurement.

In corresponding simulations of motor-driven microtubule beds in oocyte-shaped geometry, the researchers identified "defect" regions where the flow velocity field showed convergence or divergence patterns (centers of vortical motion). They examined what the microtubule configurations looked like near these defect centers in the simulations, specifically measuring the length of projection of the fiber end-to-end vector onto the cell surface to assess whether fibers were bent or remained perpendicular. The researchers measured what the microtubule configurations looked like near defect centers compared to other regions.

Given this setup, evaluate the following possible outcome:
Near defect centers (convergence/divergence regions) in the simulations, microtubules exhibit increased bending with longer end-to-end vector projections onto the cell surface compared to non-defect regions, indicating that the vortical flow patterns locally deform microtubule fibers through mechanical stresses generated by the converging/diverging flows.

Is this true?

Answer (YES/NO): NO